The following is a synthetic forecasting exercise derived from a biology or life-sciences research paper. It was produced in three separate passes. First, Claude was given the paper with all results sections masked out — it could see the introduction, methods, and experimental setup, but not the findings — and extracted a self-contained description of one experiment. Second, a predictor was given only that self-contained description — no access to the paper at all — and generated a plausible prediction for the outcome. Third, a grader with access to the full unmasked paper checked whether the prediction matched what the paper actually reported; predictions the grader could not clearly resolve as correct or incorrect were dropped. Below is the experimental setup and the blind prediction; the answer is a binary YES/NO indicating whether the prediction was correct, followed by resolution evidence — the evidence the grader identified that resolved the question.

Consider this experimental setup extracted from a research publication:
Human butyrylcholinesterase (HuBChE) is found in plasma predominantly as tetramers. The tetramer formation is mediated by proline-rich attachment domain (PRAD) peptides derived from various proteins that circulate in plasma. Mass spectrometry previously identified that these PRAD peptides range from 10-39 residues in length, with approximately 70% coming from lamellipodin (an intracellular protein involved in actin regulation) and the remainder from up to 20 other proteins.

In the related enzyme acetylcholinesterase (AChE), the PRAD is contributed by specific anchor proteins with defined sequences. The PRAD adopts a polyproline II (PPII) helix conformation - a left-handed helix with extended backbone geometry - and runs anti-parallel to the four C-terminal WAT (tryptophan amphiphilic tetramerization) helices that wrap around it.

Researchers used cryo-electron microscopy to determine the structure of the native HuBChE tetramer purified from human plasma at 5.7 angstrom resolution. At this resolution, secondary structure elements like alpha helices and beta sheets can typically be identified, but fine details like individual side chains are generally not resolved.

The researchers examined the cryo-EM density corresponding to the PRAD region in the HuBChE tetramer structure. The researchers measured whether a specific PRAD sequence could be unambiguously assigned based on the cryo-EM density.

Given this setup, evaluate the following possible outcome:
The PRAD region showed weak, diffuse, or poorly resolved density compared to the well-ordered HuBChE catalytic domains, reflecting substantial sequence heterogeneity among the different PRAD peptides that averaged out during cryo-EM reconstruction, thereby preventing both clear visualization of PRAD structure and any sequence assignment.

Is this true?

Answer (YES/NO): NO